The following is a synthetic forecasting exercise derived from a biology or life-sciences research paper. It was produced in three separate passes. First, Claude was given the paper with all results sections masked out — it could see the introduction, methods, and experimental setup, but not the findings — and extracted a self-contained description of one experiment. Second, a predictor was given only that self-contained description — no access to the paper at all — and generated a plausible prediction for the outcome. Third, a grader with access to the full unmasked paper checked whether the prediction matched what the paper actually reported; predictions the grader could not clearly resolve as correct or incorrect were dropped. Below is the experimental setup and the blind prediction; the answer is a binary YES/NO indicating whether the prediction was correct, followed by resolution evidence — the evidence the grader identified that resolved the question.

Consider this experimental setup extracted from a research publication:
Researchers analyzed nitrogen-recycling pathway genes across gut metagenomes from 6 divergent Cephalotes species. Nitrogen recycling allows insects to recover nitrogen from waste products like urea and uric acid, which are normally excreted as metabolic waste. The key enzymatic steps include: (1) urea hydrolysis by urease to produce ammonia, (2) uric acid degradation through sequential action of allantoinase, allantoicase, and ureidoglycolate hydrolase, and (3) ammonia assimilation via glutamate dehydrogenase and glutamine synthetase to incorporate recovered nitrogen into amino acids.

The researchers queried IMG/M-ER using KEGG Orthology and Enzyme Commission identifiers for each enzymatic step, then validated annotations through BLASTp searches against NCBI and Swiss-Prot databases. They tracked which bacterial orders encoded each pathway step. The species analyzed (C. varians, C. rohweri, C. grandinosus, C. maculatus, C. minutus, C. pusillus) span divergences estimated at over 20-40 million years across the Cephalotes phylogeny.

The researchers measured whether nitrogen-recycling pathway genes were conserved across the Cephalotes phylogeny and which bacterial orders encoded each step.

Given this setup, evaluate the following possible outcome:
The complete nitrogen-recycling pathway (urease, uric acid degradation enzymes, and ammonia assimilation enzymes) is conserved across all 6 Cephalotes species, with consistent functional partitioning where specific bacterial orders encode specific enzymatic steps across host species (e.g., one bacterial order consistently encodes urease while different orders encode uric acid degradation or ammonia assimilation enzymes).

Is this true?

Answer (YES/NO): YES